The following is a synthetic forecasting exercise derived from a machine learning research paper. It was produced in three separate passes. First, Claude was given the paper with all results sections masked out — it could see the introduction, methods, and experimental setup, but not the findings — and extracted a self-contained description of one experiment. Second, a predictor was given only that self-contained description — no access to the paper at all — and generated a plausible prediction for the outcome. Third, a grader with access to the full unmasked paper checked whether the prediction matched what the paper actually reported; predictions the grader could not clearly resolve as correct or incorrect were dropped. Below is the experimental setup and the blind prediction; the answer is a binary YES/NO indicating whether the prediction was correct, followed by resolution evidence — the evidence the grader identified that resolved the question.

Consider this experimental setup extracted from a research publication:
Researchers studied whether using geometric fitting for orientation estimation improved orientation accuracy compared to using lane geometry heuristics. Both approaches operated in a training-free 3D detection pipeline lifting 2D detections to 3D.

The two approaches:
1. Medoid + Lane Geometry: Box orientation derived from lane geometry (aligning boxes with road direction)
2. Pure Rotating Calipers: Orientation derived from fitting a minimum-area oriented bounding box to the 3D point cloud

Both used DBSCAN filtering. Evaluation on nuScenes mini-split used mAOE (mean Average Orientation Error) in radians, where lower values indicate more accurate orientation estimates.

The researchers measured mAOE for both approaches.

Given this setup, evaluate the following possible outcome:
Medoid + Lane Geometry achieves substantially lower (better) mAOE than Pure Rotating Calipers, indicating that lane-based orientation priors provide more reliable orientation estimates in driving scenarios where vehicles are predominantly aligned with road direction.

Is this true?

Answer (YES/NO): YES